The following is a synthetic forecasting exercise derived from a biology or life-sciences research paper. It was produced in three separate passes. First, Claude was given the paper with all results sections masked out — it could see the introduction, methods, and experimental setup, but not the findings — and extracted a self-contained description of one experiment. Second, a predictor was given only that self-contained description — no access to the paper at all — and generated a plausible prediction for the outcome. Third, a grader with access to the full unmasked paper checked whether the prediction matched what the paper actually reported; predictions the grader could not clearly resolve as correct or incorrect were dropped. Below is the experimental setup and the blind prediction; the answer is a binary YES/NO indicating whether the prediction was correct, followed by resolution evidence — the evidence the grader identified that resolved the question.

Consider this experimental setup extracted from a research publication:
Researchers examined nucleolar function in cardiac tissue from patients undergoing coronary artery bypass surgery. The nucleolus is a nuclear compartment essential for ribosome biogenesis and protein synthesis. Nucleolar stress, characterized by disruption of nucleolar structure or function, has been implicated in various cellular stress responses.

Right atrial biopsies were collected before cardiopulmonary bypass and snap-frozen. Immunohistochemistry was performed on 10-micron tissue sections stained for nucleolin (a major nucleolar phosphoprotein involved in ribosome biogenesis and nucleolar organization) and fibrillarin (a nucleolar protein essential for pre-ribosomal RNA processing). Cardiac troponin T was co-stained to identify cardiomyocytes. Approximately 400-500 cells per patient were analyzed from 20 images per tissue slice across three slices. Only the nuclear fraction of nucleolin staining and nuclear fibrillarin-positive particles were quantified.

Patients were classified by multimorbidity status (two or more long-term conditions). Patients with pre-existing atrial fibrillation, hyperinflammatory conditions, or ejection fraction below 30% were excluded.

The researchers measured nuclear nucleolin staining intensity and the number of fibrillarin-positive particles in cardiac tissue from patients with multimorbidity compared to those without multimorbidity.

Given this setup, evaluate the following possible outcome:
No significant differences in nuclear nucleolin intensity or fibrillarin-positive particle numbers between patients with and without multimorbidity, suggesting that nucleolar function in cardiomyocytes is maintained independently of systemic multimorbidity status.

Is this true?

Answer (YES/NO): NO